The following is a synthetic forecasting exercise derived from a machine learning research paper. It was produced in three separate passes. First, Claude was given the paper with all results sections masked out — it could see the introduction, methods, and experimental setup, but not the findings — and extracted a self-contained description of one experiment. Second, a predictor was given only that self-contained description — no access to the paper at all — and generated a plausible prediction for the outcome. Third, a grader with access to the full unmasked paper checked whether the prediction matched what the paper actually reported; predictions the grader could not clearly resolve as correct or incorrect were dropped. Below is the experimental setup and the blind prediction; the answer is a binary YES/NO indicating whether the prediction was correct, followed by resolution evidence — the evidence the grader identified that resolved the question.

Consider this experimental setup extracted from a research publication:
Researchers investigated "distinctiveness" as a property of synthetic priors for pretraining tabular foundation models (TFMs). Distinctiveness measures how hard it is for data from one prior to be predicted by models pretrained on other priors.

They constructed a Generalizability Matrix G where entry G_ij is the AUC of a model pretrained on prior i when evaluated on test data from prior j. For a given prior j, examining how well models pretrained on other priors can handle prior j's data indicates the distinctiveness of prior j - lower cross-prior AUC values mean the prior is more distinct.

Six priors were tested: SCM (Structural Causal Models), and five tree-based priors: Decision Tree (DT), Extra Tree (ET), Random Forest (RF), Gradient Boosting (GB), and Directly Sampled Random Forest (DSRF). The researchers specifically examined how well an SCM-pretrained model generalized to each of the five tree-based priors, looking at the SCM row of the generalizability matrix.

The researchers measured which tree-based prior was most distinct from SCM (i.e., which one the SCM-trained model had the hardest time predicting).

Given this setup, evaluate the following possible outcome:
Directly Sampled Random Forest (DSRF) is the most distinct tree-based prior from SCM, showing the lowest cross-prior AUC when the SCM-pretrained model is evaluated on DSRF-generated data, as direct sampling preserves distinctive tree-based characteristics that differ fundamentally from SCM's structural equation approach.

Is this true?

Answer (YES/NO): NO